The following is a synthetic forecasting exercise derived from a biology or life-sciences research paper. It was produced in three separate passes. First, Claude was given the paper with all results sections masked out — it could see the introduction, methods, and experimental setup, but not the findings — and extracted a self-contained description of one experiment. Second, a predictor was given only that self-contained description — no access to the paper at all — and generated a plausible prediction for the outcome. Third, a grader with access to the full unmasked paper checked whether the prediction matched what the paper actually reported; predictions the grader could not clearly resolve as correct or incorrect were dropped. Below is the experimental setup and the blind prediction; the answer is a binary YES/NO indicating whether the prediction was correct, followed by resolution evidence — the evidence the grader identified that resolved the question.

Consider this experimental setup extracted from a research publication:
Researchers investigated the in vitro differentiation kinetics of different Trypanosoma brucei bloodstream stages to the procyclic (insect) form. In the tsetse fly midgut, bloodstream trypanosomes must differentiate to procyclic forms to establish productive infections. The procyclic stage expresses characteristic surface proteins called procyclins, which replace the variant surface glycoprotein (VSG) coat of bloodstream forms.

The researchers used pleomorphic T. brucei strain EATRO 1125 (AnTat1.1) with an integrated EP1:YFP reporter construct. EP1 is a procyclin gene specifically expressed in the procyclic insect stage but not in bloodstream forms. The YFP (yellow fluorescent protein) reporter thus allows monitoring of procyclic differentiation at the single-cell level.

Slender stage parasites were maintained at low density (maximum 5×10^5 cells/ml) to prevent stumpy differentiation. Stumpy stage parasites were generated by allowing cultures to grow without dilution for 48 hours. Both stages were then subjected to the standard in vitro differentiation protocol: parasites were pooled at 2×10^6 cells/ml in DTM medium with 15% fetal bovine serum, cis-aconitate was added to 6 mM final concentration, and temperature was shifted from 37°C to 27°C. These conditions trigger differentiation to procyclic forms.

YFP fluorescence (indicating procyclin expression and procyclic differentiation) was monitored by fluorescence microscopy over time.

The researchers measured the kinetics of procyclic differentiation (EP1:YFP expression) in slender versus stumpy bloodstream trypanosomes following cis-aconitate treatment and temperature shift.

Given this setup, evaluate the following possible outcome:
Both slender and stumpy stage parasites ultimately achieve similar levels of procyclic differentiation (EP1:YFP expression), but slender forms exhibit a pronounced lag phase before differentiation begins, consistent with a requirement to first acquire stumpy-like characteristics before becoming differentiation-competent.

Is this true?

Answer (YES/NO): NO